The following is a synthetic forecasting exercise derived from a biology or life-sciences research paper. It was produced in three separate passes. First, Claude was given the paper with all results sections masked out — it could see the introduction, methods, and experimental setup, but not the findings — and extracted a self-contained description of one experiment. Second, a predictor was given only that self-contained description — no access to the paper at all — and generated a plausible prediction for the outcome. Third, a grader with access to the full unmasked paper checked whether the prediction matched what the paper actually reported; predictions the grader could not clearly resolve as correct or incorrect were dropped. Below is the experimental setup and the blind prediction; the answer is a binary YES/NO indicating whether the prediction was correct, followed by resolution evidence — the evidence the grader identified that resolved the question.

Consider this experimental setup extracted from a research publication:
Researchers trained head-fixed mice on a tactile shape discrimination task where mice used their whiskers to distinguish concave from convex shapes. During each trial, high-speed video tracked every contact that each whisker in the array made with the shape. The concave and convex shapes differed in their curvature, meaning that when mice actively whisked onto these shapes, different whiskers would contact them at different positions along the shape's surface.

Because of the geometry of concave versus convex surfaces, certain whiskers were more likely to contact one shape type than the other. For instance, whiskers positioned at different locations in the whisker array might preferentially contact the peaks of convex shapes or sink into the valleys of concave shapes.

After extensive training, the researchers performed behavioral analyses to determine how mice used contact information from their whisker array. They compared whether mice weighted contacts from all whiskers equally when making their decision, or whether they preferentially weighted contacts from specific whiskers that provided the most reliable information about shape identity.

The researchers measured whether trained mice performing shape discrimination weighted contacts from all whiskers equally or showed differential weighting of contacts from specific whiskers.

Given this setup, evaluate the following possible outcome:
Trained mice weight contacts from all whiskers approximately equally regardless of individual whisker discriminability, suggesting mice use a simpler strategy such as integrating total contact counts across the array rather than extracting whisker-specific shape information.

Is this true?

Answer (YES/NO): NO